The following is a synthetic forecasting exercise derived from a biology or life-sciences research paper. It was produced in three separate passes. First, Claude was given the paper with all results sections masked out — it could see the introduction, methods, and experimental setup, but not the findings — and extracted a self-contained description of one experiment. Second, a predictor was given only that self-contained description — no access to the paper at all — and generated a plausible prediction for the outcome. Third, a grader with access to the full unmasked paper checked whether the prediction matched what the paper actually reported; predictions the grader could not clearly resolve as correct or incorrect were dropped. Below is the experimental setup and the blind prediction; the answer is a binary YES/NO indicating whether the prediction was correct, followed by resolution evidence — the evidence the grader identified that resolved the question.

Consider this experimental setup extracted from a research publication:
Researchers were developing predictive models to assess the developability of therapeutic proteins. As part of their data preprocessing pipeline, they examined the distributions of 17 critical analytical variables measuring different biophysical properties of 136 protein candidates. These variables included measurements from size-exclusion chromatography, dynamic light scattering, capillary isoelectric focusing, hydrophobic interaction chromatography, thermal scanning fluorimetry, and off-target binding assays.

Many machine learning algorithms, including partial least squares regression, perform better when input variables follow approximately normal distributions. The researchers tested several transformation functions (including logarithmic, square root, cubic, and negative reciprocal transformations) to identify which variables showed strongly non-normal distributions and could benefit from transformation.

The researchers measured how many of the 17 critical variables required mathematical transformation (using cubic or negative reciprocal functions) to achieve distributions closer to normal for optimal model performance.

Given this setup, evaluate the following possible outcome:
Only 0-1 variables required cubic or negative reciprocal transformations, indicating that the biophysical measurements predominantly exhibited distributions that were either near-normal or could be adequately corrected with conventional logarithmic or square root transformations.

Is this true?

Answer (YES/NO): NO